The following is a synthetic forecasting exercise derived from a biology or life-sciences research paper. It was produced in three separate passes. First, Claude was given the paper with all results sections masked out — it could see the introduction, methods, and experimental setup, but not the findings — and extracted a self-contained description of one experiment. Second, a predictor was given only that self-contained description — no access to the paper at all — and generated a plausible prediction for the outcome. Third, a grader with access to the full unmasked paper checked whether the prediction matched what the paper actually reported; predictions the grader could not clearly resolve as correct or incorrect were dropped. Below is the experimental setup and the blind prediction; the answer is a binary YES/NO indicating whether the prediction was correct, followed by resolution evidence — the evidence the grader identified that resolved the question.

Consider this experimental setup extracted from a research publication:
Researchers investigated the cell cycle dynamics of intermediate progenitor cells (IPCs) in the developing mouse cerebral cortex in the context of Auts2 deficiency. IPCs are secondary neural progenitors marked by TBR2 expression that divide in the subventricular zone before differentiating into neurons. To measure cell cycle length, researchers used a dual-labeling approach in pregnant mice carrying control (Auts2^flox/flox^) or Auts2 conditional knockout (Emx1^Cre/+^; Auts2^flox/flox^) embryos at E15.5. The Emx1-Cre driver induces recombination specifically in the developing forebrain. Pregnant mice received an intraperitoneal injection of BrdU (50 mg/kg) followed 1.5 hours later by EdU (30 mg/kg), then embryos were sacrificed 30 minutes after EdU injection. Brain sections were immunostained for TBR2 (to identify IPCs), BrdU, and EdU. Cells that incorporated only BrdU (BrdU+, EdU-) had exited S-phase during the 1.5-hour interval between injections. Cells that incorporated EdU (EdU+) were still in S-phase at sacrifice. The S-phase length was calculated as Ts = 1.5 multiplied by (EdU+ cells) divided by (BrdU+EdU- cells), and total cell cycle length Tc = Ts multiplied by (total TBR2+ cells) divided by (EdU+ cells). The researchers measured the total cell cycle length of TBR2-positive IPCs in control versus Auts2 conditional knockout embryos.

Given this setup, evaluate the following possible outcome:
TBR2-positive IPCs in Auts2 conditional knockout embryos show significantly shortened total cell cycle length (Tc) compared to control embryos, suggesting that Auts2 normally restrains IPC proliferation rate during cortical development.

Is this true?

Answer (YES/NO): NO